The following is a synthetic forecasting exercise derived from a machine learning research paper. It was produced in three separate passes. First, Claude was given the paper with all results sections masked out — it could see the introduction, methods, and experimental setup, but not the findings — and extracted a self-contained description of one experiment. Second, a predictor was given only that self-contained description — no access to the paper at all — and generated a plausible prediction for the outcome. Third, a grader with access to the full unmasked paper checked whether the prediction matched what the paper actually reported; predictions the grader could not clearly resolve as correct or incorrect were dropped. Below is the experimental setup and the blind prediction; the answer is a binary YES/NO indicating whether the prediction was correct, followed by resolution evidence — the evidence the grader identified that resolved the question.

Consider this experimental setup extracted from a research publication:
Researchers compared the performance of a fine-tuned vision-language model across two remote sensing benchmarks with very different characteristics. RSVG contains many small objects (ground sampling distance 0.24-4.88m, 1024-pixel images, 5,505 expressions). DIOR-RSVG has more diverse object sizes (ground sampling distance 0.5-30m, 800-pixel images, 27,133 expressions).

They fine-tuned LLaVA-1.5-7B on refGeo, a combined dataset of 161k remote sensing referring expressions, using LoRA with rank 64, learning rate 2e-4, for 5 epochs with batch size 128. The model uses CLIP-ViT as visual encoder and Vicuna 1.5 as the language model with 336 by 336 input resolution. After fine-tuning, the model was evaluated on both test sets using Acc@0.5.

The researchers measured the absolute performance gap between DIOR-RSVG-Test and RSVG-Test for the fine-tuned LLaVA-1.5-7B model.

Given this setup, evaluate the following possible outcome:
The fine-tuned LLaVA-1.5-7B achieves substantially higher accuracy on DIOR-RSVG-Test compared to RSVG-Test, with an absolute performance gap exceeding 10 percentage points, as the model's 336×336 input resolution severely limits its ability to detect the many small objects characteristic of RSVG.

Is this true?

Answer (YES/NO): YES